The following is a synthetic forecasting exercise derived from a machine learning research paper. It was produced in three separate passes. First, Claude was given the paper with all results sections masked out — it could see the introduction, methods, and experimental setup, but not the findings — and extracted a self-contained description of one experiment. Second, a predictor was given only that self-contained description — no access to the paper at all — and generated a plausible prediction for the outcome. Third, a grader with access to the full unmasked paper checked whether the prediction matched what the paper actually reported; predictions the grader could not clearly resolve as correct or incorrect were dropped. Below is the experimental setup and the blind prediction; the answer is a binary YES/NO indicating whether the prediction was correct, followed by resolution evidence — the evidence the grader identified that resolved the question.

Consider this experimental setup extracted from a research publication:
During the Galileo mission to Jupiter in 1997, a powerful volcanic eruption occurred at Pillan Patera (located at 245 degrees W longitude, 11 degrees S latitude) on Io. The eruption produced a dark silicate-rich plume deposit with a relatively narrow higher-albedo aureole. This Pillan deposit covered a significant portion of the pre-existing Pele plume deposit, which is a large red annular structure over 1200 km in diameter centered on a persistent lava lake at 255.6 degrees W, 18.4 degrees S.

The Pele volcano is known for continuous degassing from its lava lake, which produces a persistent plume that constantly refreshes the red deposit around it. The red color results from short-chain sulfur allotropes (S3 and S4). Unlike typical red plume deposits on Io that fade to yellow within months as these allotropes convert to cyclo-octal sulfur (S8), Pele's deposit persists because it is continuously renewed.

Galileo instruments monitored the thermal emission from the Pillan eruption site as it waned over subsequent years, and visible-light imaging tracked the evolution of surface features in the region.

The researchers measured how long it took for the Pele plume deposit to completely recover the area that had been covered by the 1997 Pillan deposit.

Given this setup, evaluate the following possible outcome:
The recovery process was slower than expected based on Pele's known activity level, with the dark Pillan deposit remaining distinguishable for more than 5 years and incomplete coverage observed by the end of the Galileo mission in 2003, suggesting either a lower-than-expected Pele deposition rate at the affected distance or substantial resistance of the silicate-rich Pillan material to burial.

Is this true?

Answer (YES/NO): NO